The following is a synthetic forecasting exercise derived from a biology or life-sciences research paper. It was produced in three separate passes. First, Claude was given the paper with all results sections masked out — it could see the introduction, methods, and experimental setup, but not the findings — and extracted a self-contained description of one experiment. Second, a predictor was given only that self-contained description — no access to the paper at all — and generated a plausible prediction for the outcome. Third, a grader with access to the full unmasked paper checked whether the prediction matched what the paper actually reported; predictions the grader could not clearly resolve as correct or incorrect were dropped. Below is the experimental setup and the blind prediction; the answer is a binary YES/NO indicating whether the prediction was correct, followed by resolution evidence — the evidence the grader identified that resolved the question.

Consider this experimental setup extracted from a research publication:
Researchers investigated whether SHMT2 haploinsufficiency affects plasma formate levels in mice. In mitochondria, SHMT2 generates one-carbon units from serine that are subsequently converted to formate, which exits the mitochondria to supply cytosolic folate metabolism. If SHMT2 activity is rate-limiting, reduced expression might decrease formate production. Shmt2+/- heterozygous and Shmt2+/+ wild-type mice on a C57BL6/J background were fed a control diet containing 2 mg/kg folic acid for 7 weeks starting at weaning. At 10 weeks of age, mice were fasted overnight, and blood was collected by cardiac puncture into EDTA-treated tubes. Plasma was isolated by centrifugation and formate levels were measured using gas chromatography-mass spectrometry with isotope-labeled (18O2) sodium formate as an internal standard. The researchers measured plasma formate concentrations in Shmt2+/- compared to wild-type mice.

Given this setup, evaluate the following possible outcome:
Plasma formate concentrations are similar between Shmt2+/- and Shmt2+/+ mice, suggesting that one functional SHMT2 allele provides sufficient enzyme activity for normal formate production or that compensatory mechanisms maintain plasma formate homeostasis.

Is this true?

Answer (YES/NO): YES